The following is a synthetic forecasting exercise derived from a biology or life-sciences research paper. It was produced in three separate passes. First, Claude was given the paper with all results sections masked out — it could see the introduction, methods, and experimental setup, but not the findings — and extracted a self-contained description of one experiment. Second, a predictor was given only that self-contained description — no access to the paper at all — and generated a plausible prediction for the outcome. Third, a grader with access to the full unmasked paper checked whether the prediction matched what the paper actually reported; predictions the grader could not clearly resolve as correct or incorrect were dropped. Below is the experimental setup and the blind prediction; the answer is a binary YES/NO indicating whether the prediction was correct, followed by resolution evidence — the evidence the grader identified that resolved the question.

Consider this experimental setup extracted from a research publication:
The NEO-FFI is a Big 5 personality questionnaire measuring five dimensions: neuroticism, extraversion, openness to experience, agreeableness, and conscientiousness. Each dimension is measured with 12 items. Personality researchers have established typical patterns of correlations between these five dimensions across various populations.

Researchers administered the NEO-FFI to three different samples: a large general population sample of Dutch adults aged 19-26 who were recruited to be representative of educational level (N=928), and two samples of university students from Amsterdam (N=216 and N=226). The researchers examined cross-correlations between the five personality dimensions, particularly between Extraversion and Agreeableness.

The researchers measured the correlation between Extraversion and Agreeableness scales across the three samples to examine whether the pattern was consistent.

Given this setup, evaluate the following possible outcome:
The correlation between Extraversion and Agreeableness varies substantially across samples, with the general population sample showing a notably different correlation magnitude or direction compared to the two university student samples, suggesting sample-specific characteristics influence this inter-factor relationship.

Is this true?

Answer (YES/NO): YES